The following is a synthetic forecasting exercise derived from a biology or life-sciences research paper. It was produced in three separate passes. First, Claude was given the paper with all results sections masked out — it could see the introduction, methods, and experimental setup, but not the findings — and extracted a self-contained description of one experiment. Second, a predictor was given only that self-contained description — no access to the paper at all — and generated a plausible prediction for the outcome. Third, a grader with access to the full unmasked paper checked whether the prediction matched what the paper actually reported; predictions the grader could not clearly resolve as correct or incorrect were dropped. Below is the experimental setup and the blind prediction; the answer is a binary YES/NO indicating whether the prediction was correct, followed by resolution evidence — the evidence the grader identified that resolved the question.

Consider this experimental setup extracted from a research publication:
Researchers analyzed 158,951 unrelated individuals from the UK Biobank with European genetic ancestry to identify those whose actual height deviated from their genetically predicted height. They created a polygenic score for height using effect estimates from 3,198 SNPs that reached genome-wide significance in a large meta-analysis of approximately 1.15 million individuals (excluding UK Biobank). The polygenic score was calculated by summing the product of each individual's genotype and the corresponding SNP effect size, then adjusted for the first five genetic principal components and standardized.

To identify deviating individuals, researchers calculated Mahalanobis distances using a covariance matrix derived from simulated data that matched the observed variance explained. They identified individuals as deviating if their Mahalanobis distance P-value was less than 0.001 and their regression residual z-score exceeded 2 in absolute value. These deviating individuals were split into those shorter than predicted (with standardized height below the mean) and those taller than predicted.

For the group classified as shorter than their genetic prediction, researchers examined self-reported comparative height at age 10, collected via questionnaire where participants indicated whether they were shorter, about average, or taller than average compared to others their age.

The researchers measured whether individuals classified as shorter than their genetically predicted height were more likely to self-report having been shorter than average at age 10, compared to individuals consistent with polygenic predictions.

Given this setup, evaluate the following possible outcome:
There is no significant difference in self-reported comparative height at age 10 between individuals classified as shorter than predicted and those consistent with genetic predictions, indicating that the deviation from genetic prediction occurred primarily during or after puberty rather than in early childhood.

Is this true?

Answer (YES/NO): NO